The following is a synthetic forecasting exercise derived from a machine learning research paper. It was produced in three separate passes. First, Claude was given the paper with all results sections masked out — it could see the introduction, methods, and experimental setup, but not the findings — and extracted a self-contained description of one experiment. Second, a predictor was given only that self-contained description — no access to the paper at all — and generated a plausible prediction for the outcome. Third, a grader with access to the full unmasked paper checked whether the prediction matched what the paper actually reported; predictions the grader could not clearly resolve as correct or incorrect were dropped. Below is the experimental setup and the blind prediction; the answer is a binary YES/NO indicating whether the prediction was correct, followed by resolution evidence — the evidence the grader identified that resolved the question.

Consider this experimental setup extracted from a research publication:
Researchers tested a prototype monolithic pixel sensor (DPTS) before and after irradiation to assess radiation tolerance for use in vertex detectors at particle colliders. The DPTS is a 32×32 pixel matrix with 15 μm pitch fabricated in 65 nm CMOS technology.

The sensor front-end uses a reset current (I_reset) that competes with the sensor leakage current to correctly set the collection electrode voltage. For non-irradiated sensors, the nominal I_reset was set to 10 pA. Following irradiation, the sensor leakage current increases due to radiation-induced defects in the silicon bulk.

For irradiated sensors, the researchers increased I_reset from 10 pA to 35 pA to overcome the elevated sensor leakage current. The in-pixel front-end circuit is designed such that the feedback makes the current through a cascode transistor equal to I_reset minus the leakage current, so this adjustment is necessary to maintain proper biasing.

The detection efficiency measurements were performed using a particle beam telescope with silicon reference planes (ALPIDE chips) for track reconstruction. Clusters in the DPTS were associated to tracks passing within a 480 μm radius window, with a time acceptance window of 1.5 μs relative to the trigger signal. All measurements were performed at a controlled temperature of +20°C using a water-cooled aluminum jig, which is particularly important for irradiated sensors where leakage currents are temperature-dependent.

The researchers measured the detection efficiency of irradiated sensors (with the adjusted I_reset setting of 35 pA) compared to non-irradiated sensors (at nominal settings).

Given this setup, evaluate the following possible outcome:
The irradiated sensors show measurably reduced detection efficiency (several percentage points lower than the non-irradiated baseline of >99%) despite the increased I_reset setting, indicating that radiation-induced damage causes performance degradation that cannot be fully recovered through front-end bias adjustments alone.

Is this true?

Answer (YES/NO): NO